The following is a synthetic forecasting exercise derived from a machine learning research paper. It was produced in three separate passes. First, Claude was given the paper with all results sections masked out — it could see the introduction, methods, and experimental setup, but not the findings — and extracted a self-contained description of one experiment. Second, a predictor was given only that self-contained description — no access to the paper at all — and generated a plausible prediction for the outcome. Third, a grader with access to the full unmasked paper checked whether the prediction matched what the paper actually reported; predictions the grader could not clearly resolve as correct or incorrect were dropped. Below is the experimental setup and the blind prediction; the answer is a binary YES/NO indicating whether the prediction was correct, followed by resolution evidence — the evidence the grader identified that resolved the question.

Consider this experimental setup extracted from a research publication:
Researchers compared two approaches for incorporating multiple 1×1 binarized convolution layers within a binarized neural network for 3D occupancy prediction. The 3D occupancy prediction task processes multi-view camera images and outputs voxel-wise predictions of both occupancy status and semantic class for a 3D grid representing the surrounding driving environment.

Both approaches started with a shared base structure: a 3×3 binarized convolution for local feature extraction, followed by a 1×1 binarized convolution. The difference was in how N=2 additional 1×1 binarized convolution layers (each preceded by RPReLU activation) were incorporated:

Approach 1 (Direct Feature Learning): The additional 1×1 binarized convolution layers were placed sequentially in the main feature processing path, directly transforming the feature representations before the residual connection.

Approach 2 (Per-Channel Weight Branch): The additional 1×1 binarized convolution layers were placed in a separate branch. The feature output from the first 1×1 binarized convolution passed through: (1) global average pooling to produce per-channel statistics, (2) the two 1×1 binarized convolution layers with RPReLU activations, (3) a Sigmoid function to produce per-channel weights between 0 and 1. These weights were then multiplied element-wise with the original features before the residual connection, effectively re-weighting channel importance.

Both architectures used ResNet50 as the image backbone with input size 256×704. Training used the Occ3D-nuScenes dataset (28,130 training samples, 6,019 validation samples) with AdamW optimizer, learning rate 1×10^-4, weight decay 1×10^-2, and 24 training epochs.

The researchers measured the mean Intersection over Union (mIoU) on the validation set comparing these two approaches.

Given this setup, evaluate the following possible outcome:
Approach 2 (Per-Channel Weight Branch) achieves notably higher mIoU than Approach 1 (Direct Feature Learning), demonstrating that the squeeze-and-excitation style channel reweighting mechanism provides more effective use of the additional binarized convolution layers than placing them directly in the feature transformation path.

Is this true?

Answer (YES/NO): YES